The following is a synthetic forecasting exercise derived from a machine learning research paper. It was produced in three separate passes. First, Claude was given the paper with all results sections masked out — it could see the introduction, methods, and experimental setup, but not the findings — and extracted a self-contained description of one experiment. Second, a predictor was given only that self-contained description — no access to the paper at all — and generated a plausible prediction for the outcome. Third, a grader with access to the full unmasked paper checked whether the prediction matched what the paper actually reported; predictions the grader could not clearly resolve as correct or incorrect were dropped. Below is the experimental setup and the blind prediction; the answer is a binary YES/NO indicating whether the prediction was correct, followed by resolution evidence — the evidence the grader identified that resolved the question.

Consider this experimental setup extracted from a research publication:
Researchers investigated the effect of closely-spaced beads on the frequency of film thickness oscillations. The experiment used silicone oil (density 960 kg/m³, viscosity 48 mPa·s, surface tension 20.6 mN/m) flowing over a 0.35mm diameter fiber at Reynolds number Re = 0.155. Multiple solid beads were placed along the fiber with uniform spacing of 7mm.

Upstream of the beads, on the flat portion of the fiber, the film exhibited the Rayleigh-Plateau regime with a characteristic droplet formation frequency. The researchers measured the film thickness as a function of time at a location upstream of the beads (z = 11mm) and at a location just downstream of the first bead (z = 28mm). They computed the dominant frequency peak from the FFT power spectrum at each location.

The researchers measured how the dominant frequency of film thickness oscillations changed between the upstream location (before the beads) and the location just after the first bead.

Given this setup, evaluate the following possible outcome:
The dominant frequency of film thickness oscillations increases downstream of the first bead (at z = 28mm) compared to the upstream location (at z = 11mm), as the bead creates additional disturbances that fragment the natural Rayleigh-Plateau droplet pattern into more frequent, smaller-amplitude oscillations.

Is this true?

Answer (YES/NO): NO